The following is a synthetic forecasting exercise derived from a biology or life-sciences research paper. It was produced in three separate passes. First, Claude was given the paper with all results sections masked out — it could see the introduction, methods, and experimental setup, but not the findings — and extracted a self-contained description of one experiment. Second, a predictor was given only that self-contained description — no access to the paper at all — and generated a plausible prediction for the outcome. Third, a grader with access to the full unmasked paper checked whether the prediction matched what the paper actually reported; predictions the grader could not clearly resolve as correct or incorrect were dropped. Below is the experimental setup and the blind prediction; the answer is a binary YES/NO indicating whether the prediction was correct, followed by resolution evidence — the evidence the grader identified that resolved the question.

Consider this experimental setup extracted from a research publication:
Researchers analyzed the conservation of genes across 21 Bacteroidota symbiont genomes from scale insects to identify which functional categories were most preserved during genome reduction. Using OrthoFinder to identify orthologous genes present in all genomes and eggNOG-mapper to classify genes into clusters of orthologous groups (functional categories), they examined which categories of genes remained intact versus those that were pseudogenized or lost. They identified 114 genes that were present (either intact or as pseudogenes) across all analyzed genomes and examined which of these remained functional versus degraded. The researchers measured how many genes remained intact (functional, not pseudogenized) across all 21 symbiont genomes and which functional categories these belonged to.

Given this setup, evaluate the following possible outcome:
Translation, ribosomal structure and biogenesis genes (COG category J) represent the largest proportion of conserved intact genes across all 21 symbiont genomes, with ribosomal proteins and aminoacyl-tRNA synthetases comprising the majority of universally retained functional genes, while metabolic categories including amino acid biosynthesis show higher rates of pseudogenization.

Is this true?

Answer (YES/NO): NO